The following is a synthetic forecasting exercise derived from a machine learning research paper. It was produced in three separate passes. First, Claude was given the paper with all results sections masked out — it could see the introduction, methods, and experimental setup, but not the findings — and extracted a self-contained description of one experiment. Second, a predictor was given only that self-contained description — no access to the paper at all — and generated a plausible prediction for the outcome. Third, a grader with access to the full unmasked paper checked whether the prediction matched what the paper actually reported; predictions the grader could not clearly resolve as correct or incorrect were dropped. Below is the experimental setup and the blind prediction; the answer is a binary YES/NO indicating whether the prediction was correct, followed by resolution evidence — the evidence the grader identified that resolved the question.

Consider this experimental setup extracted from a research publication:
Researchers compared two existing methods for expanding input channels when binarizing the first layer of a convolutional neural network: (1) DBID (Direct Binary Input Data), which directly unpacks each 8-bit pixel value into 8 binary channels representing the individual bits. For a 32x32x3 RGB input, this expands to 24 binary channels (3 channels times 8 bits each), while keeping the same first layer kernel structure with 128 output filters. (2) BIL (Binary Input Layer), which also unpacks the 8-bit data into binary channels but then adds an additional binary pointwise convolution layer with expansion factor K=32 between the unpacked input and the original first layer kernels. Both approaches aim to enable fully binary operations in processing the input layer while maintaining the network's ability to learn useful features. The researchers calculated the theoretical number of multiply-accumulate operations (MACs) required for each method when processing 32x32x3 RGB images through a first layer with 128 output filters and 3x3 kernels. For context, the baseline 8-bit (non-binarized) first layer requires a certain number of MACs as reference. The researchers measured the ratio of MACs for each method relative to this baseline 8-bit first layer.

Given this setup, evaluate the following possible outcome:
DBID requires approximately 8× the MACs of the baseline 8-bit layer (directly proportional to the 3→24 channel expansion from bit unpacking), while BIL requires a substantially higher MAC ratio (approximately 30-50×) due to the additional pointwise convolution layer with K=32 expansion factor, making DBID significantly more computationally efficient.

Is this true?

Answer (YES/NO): NO